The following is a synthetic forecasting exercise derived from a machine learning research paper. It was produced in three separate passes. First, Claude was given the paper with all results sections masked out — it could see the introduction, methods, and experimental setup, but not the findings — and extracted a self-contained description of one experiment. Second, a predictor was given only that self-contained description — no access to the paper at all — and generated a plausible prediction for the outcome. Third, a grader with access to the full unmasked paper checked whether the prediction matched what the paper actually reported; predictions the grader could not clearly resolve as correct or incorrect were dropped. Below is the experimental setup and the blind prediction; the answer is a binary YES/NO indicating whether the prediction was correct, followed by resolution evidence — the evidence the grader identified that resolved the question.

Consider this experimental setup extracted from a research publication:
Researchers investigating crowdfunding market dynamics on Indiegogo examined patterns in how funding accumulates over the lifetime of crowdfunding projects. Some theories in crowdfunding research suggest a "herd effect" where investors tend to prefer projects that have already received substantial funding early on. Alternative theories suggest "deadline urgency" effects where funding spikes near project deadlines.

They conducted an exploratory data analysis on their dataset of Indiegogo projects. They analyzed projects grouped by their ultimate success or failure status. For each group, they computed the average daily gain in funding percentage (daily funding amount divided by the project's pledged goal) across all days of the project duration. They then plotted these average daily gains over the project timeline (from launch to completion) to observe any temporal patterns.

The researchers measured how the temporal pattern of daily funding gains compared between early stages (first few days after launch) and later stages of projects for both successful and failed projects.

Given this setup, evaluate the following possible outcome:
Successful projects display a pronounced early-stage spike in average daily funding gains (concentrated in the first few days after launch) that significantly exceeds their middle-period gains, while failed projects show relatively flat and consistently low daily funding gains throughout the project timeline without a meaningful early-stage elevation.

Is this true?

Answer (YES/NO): NO